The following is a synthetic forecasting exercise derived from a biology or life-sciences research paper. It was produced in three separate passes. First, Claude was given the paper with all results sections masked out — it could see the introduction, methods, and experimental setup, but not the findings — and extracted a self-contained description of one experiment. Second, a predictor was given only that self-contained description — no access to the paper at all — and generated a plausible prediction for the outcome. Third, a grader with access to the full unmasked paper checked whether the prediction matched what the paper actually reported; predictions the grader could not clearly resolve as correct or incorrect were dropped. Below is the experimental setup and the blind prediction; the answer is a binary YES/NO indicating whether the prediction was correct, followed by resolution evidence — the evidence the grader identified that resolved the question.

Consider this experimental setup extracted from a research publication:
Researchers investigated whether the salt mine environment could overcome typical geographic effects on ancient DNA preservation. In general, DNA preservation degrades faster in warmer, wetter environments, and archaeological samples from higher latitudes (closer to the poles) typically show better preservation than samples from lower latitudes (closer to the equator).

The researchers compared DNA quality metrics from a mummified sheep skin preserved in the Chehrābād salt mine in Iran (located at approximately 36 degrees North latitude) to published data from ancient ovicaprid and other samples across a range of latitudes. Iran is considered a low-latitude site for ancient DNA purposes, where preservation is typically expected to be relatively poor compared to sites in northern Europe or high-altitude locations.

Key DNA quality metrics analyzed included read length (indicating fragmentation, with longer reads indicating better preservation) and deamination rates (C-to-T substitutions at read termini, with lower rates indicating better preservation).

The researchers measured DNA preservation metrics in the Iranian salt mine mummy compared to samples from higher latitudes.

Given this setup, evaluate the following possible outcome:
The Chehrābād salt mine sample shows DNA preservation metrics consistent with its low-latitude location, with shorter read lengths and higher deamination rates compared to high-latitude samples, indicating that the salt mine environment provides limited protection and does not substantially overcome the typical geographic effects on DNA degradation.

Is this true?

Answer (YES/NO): NO